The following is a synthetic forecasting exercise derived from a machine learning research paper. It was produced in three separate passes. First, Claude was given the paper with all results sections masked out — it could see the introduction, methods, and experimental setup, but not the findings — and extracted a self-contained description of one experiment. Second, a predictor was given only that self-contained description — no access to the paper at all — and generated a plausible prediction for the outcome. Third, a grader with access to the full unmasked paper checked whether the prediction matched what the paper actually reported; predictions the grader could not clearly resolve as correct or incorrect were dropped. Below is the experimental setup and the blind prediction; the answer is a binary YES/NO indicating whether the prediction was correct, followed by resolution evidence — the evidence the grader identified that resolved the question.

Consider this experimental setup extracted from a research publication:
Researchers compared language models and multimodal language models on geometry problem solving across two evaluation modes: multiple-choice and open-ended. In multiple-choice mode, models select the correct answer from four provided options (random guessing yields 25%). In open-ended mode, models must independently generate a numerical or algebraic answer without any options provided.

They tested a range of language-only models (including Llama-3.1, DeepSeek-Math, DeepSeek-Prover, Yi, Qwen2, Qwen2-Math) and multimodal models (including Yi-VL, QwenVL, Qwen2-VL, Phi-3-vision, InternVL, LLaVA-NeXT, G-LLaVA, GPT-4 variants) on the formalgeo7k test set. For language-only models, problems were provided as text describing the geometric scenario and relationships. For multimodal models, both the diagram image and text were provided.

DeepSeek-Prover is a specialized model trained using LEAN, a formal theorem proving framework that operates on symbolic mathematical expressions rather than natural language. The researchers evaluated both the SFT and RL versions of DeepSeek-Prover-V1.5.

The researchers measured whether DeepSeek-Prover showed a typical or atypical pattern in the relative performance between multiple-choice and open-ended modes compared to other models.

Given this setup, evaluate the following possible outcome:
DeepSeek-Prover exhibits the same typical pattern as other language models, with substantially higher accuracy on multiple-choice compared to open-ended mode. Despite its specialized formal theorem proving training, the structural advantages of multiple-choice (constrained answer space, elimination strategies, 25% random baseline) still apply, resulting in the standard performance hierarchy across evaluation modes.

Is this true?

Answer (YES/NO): NO